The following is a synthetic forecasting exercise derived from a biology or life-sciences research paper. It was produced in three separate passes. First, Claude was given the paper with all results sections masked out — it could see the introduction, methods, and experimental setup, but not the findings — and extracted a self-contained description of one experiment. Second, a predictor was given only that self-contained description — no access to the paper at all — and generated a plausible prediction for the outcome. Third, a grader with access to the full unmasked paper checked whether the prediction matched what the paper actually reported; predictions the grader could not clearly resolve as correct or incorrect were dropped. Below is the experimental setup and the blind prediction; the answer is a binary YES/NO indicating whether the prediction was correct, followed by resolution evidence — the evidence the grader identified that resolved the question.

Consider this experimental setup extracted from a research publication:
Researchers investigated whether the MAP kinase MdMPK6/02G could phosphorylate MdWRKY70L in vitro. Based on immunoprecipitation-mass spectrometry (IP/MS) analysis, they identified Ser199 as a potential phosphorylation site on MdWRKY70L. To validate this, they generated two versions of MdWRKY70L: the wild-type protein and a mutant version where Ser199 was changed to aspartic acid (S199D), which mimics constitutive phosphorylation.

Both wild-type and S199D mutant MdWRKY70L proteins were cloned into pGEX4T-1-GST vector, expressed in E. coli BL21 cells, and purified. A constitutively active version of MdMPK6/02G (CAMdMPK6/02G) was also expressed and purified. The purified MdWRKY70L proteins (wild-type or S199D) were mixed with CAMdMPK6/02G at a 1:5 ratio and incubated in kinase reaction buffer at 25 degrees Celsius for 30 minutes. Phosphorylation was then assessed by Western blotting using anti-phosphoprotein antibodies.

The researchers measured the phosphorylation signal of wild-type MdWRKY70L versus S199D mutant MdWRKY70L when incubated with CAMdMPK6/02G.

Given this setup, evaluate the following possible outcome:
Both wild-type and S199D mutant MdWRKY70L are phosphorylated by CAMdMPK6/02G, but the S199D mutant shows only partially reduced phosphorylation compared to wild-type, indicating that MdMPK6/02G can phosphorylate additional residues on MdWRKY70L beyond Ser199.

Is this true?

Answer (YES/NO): NO